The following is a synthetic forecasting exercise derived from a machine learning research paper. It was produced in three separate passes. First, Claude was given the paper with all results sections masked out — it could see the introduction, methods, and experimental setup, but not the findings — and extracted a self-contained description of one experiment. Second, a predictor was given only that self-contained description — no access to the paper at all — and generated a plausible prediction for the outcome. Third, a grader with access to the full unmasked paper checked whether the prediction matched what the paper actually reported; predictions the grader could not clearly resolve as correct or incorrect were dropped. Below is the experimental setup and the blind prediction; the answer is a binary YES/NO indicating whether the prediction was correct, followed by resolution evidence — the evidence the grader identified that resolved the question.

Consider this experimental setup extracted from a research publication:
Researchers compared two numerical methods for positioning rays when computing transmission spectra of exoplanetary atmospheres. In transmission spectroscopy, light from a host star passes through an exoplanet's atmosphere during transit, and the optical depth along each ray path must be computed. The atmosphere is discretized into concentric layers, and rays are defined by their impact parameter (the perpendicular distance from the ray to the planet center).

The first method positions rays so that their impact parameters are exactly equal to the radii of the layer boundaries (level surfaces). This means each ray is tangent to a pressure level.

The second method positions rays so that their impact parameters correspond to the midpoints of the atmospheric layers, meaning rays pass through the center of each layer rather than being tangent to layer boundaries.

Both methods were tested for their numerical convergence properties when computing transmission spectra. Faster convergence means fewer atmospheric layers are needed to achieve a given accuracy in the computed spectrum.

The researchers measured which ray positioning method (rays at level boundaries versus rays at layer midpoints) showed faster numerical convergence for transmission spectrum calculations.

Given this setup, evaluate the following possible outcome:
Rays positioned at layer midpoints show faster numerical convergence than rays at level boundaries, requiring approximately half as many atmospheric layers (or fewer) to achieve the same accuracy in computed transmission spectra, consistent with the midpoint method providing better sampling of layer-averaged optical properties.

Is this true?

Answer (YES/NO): YES